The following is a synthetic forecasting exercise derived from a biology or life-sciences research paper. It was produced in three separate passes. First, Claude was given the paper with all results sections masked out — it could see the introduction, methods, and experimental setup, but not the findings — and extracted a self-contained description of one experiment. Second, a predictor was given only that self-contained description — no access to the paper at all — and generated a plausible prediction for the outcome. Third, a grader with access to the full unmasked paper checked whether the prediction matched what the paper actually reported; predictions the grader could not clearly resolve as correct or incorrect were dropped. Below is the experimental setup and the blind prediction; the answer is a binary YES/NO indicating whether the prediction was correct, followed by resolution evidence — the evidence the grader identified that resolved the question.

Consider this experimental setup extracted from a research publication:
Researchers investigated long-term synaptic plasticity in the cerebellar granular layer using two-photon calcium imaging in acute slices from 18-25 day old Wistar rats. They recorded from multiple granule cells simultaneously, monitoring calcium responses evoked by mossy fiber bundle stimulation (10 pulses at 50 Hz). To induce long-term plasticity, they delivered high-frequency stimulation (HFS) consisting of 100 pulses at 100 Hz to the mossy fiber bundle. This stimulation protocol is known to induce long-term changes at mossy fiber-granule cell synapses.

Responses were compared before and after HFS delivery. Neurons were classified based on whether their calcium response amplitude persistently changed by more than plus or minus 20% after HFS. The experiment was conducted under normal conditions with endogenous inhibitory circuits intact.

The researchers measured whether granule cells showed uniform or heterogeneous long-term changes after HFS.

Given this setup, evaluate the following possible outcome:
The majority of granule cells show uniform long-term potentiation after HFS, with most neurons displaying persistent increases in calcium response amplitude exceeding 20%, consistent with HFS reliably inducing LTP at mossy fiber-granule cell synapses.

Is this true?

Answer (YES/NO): NO